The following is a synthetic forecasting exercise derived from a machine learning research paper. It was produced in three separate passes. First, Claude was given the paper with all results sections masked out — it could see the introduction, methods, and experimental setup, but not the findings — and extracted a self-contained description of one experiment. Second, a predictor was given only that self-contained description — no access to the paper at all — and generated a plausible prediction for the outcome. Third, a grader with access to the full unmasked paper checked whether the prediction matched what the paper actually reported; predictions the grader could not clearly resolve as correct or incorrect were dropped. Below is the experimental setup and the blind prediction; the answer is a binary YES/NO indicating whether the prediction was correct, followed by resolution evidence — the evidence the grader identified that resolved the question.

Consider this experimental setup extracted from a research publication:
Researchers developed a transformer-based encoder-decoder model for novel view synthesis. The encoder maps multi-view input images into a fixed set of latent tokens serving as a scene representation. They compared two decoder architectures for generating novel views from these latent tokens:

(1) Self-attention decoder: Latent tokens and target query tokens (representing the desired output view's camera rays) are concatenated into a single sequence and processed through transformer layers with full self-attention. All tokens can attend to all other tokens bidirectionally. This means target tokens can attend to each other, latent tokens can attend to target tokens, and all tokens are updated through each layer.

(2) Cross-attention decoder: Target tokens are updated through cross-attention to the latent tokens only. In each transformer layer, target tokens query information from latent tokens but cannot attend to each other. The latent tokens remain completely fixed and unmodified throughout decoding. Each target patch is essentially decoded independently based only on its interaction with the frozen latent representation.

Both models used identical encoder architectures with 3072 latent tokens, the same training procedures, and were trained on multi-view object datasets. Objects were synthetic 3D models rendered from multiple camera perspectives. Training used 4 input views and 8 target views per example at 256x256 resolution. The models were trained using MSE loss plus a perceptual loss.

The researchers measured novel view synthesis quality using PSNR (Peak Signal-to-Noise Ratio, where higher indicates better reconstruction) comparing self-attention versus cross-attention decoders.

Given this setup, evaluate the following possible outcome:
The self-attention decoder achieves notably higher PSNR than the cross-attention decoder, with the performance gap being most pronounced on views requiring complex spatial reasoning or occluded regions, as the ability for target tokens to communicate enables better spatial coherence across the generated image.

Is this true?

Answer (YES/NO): NO